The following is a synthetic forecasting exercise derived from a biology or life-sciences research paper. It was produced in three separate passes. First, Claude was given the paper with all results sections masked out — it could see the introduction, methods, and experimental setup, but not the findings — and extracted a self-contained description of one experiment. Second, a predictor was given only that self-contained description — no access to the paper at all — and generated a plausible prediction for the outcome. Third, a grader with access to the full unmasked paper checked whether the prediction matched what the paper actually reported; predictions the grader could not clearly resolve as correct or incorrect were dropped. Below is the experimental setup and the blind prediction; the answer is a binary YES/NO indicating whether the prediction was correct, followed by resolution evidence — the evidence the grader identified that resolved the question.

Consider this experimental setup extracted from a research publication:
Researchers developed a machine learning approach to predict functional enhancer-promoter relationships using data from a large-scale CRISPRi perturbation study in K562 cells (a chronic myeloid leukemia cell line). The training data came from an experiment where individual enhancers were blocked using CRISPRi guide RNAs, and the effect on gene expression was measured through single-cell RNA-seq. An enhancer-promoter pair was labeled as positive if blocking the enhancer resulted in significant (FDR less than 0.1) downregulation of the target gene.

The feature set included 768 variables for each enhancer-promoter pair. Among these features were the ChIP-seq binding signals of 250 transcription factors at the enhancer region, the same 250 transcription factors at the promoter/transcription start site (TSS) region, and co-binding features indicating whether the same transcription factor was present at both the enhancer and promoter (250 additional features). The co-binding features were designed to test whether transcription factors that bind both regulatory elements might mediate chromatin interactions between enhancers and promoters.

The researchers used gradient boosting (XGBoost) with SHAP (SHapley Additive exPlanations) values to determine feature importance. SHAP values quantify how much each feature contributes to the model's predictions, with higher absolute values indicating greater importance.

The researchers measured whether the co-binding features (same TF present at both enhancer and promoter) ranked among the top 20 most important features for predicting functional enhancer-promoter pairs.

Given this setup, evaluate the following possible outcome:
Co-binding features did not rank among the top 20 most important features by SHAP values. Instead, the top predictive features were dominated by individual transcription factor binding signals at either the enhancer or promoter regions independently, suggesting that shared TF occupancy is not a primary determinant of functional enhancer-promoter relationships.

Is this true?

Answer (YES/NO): NO